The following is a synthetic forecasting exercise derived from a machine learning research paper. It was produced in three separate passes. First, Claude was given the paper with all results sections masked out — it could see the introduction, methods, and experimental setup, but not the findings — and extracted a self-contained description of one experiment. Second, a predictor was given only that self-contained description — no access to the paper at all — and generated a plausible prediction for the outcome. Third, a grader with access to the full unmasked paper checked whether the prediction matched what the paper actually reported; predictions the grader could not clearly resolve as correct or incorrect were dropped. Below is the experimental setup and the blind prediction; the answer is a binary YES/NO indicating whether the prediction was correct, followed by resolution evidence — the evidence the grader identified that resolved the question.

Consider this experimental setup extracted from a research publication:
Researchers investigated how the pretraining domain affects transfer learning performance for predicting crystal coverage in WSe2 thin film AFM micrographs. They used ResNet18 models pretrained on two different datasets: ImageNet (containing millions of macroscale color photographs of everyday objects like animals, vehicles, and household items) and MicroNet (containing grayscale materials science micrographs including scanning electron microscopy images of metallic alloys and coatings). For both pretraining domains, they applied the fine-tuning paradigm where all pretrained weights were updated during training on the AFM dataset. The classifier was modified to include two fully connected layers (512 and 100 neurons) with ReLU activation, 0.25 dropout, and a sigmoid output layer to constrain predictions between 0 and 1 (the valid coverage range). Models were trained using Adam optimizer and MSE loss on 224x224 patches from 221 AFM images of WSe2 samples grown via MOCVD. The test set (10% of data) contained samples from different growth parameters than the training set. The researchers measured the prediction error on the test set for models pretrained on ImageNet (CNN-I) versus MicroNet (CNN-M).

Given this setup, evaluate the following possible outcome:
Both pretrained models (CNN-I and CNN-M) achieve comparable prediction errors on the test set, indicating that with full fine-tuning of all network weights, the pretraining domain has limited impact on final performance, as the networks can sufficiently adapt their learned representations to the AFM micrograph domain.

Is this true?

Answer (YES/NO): YES